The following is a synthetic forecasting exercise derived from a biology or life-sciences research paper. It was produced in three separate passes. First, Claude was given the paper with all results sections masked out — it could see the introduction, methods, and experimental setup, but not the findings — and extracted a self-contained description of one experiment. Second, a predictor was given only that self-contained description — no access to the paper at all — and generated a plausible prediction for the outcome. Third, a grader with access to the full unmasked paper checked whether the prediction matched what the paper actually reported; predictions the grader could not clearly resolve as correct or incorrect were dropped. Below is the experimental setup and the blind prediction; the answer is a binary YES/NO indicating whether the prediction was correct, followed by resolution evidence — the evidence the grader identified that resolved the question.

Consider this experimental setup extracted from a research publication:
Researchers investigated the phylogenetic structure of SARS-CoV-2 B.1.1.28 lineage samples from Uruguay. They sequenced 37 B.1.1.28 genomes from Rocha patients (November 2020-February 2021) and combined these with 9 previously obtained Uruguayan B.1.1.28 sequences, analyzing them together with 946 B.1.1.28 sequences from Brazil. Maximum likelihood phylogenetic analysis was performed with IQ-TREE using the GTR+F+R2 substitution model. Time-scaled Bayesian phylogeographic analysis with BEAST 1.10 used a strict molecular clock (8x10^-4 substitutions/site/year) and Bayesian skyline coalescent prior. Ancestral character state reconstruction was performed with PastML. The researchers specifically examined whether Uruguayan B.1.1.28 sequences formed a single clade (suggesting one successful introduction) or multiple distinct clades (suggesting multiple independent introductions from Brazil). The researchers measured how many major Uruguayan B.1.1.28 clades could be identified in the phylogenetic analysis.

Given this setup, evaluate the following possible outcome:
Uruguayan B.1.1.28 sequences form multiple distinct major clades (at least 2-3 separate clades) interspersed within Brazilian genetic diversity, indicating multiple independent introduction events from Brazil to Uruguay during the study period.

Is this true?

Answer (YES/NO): YES